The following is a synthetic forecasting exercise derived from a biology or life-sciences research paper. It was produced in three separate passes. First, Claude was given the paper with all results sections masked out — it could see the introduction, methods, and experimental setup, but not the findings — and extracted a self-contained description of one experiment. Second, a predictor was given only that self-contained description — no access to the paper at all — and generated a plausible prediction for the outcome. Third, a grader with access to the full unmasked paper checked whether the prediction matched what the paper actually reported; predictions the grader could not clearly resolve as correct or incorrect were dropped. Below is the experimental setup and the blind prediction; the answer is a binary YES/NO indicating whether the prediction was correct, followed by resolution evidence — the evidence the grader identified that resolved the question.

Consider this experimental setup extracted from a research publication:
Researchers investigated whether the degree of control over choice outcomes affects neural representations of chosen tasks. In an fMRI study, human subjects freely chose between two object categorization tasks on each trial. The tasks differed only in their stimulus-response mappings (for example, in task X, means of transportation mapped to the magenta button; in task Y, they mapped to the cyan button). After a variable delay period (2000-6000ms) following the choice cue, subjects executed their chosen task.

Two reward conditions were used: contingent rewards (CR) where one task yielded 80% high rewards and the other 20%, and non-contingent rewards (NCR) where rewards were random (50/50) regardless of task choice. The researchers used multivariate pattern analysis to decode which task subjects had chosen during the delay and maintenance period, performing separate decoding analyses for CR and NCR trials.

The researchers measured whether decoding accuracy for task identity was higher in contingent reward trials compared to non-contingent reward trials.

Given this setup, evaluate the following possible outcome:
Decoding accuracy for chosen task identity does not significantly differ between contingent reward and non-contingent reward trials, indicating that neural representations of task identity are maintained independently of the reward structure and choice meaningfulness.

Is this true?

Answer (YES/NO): YES